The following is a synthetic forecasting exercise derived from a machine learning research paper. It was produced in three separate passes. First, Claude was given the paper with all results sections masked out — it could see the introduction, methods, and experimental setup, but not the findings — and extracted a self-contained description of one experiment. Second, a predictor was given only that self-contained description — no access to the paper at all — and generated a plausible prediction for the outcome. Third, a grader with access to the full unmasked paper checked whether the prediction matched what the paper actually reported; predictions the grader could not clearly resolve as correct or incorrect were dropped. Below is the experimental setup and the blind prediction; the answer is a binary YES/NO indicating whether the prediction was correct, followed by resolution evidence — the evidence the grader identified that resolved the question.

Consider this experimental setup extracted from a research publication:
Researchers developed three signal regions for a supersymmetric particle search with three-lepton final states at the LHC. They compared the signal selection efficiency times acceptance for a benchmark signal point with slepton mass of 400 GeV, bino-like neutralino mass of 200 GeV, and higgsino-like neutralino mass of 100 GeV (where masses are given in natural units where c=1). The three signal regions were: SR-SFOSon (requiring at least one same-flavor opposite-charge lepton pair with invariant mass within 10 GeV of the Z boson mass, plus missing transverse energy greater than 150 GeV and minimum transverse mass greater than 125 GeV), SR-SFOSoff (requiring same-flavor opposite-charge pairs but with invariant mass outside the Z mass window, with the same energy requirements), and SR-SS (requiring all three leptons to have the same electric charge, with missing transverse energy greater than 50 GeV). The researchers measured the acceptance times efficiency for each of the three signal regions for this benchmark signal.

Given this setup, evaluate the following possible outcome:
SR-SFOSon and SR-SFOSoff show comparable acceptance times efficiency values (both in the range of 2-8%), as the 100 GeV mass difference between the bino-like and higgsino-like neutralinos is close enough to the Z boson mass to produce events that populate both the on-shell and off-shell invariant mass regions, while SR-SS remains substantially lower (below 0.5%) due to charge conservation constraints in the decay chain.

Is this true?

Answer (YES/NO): NO